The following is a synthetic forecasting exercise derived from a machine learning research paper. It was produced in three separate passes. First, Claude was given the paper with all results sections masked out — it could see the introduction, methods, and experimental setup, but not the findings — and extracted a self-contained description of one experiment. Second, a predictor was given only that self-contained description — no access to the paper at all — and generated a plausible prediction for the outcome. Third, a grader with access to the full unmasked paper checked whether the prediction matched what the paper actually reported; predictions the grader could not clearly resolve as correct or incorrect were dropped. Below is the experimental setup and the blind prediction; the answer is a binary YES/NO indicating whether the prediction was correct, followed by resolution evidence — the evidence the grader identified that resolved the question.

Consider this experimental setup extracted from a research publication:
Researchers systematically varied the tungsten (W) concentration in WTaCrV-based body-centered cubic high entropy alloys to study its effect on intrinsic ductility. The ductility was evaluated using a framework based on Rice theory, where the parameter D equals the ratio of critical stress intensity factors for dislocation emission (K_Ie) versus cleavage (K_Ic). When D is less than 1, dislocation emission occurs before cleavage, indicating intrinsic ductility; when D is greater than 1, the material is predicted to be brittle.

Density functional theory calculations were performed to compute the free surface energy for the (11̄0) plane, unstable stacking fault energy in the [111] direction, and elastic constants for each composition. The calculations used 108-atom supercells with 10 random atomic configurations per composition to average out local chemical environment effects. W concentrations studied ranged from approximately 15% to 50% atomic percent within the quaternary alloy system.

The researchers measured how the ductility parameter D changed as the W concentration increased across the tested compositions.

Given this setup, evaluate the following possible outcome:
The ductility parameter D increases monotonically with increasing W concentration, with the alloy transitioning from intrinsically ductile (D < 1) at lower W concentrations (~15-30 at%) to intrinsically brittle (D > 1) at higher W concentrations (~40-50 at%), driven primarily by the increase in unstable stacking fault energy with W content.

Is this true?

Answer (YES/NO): NO